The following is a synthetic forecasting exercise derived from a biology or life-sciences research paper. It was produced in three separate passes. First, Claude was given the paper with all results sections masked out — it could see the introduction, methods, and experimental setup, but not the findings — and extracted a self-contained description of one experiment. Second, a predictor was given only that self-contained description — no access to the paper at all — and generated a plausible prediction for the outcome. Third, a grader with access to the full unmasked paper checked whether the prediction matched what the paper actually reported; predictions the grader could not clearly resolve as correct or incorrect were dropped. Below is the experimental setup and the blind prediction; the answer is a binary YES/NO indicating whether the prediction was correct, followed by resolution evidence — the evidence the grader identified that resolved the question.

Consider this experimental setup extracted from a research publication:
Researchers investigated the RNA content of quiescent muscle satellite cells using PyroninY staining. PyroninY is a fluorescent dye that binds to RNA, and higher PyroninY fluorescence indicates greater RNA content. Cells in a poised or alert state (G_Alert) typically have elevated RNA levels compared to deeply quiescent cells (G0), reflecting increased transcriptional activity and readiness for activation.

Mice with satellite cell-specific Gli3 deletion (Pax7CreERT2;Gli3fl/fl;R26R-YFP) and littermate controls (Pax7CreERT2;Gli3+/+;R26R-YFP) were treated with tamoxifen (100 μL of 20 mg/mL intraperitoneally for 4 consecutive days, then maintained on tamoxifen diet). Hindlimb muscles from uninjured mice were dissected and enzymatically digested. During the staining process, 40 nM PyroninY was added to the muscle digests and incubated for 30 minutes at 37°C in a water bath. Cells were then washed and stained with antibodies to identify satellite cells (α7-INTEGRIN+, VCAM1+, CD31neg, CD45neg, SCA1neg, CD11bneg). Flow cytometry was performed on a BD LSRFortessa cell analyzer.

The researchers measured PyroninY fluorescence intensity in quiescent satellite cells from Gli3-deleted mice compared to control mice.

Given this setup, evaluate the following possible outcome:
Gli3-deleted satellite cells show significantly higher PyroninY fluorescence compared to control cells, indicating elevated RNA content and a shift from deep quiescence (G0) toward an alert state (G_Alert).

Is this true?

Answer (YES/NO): YES